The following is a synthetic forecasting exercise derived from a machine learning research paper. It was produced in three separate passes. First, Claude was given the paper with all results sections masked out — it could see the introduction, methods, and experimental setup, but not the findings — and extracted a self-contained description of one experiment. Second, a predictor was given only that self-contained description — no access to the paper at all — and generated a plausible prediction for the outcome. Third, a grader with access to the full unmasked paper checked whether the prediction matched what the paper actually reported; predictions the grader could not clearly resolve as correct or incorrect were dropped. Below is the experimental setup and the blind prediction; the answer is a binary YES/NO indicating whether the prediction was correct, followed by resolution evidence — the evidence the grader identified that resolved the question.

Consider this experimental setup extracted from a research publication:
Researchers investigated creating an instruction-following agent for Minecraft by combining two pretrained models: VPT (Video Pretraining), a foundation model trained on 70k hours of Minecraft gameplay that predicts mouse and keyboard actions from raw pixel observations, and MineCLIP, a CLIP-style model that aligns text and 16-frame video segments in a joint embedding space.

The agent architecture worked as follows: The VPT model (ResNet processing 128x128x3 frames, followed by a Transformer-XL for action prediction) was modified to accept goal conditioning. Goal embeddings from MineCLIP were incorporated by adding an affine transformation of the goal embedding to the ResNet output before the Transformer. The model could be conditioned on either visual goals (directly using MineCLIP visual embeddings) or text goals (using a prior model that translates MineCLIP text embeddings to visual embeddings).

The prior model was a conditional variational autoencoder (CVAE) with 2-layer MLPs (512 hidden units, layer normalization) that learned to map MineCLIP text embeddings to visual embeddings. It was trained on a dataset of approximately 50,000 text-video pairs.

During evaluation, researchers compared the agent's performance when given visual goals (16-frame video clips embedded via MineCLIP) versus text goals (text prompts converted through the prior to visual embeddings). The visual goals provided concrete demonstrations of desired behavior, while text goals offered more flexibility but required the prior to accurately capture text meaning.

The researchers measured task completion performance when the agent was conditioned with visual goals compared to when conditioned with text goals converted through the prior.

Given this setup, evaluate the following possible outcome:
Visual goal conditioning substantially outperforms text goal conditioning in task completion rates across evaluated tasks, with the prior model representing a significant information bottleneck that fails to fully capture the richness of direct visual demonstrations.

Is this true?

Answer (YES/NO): NO